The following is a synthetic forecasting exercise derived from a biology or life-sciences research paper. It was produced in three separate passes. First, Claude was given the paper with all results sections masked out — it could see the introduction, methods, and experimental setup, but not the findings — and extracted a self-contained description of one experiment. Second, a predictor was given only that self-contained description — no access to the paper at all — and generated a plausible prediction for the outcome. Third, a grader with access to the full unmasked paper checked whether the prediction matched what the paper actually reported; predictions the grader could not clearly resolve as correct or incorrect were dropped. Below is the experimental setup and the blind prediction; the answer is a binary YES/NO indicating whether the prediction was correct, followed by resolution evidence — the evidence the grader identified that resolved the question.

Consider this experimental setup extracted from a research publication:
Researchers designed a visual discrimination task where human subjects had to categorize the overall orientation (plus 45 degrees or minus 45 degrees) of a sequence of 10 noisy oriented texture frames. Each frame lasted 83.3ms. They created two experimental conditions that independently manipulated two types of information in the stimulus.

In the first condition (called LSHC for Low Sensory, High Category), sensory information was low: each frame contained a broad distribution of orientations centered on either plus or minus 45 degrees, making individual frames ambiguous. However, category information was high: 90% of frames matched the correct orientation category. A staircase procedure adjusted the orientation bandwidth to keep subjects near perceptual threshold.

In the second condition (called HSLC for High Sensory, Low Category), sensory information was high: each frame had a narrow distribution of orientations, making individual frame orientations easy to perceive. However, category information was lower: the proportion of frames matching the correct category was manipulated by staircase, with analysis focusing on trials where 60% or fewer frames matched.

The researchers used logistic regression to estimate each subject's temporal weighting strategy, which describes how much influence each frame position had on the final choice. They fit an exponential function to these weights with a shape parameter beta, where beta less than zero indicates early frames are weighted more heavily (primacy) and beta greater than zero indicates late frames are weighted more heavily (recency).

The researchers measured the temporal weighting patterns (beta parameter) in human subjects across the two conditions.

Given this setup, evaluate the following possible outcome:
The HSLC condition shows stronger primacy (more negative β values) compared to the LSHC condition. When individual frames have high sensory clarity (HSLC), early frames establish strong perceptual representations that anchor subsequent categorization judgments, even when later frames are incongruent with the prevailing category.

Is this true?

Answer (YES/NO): NO